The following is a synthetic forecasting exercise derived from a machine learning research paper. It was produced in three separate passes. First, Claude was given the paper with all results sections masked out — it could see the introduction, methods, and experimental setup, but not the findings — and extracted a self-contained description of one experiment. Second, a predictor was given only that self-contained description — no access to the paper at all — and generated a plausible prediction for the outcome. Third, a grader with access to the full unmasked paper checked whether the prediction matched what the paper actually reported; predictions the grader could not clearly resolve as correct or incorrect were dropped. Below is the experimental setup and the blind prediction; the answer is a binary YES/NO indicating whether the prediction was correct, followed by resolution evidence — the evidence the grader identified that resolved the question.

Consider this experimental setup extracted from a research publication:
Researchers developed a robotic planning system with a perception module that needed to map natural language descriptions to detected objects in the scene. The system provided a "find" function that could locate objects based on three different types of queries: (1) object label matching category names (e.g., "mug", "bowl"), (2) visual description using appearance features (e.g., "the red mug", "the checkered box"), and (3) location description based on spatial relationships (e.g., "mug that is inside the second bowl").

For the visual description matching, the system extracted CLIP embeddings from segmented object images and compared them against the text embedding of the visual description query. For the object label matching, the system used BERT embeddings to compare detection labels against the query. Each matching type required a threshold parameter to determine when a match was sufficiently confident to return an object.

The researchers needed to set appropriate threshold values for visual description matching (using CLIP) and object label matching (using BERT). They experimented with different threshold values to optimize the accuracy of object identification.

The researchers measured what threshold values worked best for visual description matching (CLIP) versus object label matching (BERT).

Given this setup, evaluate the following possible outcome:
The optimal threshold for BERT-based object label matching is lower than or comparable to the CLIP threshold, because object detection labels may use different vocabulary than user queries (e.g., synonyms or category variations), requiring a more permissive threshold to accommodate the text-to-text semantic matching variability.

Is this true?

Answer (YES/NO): YES